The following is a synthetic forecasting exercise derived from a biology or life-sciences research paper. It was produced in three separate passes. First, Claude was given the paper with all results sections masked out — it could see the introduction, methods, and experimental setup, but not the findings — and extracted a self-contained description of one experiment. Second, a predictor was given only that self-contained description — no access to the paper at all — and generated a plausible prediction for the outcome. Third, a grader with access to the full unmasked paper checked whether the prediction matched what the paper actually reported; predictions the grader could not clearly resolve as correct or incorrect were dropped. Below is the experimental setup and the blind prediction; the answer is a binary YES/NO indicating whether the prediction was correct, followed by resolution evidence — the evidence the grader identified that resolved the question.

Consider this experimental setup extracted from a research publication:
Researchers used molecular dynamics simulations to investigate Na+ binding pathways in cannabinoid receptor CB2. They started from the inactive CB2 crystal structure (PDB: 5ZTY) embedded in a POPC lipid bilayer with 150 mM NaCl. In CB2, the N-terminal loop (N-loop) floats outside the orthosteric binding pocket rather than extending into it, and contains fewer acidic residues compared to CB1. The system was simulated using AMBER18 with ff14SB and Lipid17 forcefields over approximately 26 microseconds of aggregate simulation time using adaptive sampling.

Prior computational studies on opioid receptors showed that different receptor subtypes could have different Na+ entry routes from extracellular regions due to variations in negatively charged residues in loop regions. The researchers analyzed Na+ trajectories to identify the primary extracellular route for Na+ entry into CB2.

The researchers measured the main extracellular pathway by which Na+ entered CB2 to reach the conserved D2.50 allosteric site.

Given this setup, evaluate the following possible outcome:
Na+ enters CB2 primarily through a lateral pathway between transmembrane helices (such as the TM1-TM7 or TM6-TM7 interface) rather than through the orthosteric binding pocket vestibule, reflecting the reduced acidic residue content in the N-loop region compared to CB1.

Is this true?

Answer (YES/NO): NO